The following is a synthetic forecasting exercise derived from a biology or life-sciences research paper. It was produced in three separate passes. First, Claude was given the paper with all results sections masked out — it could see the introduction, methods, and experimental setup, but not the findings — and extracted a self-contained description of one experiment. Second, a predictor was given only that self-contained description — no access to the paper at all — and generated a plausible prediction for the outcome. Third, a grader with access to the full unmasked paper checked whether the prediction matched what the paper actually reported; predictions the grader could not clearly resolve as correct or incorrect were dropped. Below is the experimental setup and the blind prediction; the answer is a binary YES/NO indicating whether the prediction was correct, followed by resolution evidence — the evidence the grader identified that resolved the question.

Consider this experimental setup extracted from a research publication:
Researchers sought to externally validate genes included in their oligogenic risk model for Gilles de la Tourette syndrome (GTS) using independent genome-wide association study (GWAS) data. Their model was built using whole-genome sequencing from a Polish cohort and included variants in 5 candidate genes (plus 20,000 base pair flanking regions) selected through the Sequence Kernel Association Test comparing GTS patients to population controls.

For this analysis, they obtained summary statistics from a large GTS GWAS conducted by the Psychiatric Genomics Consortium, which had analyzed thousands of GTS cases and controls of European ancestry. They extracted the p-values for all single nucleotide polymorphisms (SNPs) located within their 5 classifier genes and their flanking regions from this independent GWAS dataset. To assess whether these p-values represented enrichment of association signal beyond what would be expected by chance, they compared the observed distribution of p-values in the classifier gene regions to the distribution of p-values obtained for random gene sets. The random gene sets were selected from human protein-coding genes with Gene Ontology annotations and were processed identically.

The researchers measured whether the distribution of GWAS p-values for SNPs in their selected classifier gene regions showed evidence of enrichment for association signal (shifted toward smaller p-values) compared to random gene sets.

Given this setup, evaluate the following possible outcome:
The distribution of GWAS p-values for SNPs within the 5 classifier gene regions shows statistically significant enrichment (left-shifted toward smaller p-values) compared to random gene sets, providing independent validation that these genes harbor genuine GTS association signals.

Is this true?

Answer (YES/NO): YES